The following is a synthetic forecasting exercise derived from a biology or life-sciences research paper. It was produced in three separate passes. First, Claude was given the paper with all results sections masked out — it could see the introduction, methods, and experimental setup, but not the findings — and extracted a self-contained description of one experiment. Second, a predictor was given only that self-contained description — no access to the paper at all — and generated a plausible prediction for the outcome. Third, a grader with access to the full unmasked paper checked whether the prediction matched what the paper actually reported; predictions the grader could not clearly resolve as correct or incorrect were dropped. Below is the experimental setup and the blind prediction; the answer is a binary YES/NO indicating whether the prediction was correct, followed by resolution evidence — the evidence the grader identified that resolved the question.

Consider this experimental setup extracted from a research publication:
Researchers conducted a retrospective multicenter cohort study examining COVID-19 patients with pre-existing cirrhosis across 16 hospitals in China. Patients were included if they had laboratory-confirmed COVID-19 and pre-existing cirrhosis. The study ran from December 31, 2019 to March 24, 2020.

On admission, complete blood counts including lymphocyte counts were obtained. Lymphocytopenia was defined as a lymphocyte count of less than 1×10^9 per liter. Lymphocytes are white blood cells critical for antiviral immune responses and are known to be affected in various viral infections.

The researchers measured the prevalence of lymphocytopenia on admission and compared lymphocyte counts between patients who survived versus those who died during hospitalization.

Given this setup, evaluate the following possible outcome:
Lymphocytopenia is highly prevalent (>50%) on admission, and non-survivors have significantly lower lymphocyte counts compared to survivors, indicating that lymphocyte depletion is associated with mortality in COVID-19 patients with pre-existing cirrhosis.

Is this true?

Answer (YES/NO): YES